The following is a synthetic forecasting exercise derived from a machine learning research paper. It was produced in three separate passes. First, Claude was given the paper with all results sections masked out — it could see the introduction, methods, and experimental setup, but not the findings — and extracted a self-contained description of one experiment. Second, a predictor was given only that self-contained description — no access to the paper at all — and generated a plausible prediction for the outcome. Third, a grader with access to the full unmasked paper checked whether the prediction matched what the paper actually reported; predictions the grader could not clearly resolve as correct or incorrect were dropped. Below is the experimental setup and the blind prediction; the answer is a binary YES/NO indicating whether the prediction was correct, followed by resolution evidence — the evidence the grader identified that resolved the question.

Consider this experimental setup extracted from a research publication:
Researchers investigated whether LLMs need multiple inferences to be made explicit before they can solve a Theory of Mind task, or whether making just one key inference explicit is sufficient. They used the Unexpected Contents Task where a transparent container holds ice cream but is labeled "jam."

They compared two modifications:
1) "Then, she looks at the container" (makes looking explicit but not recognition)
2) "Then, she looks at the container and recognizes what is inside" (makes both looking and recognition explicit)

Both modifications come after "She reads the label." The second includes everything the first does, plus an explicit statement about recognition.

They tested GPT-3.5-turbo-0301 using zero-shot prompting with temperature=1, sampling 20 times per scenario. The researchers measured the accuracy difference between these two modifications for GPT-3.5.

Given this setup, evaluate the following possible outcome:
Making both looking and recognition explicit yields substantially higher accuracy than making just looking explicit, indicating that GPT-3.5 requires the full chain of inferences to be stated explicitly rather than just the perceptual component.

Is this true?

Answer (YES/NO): YES